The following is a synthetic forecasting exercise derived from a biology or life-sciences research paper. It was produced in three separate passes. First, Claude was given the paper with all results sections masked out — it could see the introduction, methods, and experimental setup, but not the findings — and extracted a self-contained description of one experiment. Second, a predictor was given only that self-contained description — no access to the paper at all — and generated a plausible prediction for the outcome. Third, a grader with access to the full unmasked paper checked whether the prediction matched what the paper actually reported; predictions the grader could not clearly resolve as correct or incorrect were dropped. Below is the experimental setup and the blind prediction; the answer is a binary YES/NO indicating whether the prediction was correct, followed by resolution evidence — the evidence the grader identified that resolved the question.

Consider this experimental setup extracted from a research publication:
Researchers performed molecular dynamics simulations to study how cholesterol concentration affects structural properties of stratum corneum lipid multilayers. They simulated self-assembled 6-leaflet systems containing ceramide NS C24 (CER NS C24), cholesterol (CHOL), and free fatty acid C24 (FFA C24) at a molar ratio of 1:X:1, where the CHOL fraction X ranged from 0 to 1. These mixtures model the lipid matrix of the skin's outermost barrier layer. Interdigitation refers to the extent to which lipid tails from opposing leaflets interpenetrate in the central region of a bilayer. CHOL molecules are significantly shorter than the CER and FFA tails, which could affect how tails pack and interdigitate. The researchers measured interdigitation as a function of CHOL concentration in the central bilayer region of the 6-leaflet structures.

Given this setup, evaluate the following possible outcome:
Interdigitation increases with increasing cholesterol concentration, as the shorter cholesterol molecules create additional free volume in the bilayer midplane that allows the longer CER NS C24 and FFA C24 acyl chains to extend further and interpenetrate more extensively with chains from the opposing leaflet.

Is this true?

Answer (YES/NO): YES